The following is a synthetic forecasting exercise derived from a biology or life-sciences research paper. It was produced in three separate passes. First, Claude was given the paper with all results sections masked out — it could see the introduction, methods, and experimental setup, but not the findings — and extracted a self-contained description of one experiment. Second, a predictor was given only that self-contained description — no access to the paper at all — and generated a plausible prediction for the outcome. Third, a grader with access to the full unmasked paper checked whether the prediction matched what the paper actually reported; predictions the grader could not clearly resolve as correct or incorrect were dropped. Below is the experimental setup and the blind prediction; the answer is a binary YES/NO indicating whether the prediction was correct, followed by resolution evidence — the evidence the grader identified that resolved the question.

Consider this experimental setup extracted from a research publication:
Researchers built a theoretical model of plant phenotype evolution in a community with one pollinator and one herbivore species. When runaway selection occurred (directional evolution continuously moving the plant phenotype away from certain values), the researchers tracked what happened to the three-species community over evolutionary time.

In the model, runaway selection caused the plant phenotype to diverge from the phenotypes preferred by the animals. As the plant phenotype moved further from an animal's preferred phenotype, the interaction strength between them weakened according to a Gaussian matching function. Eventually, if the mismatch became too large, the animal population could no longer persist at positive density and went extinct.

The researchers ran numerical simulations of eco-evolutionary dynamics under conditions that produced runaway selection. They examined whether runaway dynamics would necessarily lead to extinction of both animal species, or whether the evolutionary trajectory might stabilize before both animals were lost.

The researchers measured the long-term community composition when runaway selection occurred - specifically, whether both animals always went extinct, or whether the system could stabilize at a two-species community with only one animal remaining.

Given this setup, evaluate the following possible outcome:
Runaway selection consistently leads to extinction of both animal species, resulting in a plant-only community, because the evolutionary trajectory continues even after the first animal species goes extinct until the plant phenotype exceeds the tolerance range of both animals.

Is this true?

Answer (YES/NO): NO